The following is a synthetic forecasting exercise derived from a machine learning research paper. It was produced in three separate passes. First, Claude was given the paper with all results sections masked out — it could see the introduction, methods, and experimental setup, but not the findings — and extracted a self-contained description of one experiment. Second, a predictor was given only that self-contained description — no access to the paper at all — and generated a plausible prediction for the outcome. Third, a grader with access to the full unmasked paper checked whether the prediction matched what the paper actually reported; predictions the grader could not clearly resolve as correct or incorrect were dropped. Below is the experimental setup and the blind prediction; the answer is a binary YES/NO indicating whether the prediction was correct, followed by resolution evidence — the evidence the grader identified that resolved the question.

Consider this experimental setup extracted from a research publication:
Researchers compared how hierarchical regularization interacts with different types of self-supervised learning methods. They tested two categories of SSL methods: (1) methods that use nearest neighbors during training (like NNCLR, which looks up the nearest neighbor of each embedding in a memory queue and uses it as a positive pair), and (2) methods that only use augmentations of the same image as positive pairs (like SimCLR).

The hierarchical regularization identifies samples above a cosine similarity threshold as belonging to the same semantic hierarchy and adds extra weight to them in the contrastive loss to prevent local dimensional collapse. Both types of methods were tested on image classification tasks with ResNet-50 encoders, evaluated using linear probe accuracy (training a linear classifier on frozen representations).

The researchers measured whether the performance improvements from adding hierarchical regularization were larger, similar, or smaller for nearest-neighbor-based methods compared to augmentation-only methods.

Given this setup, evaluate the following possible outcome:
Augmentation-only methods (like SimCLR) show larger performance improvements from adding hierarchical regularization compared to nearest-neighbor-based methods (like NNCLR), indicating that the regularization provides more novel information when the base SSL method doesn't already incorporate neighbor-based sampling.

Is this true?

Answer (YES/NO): YES